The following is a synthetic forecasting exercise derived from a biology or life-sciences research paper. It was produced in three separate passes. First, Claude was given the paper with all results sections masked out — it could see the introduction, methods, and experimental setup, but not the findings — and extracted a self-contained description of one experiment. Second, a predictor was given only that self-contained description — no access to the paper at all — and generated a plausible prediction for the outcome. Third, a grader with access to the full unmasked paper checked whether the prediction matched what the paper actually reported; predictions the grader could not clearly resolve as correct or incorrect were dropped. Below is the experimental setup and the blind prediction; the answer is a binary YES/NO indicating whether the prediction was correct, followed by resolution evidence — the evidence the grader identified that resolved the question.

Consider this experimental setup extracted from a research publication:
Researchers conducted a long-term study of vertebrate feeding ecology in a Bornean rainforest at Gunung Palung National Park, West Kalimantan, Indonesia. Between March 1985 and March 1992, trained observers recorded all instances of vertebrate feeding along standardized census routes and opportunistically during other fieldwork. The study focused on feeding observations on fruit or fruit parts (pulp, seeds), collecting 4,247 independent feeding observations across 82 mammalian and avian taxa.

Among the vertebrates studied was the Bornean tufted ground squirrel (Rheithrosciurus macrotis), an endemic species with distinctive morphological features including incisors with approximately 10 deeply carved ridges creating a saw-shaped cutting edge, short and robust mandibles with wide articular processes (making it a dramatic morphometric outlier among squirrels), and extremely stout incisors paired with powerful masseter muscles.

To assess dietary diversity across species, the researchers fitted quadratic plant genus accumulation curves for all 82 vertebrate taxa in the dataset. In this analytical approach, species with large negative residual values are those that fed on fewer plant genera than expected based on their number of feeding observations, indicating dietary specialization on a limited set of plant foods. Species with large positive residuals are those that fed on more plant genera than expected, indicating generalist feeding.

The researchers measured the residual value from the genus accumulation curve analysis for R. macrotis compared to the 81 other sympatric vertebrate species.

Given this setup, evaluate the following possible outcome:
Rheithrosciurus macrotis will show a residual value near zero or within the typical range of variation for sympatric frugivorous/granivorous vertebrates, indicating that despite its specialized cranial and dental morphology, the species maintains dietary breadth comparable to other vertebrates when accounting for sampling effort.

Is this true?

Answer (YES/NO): NO